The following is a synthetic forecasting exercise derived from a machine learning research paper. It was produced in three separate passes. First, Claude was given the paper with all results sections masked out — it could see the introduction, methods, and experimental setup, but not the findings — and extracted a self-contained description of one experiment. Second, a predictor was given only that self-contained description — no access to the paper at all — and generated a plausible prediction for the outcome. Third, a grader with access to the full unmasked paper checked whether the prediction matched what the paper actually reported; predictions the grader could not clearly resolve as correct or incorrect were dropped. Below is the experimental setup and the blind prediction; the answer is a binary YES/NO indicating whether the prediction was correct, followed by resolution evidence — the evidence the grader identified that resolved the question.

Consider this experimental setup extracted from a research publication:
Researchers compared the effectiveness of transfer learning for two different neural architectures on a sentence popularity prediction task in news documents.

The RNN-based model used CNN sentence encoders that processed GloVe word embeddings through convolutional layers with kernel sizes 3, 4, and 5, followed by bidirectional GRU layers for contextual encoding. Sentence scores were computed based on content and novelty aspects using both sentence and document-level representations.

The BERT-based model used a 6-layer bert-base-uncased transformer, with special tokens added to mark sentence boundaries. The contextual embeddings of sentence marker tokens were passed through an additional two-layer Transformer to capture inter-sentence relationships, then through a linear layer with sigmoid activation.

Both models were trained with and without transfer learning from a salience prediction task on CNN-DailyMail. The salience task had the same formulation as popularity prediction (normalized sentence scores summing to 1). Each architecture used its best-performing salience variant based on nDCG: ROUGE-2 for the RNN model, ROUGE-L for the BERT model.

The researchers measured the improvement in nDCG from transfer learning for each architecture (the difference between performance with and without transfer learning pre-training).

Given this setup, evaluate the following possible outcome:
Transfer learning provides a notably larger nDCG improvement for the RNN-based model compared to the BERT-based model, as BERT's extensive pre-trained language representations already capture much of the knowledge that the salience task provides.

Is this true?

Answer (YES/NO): YES